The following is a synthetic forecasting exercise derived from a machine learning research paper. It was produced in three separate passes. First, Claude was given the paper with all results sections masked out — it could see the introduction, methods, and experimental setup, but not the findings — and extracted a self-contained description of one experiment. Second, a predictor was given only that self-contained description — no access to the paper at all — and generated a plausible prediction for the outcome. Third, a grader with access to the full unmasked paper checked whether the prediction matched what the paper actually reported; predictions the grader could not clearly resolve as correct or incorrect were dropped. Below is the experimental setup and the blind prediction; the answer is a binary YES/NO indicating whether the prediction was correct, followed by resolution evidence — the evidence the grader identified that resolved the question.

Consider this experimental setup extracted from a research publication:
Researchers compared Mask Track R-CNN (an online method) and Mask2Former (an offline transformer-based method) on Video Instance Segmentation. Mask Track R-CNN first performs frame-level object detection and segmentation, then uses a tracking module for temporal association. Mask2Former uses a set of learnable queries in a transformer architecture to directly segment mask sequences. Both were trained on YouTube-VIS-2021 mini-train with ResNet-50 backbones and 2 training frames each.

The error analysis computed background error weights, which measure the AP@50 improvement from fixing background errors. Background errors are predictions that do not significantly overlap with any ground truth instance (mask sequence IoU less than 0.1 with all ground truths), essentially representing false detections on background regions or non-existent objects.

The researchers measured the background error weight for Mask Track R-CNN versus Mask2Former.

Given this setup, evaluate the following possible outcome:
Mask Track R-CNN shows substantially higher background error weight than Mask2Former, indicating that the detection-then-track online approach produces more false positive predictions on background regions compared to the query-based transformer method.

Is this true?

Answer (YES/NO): NO